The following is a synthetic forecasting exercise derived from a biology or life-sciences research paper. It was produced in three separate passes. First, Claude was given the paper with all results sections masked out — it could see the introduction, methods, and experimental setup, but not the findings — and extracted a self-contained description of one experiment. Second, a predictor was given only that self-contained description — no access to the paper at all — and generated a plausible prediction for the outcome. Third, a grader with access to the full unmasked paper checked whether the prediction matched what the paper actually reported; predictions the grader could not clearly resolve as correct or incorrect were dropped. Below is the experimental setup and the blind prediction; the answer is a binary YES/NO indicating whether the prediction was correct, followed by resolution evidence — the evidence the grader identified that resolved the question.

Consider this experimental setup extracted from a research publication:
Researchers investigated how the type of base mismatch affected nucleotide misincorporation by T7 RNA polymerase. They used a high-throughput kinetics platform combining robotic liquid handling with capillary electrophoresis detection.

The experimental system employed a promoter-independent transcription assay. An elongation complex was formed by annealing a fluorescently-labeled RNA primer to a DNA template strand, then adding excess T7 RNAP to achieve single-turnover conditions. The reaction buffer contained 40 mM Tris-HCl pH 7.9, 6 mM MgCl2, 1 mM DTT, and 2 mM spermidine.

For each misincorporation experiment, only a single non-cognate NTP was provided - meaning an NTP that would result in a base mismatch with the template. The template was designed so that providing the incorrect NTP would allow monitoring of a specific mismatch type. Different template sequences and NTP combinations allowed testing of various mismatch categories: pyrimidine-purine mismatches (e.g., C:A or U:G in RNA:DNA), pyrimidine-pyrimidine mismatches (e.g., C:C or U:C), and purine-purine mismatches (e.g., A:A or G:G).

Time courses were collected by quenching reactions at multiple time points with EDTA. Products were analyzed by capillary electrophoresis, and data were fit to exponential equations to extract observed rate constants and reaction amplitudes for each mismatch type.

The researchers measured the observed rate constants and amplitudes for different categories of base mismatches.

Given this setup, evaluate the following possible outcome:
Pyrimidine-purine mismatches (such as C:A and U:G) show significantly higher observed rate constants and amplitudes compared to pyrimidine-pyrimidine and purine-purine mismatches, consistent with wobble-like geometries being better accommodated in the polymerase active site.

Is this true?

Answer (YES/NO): YES